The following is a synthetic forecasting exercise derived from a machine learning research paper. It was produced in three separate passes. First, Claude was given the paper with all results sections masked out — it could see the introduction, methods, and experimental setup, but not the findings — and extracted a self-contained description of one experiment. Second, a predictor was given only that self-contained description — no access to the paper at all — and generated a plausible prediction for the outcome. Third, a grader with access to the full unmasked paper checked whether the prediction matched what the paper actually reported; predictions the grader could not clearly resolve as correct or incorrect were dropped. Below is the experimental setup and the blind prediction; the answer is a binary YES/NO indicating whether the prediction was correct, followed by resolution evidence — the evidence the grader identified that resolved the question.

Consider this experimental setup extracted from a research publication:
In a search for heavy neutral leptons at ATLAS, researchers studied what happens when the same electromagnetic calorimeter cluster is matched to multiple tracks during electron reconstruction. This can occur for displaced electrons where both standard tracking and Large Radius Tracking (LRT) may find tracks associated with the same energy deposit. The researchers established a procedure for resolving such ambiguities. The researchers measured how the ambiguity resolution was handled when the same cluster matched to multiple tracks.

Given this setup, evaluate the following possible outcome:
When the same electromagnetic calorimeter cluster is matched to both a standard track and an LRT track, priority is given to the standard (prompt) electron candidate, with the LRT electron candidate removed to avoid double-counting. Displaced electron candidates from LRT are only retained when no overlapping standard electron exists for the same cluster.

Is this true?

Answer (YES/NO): NO